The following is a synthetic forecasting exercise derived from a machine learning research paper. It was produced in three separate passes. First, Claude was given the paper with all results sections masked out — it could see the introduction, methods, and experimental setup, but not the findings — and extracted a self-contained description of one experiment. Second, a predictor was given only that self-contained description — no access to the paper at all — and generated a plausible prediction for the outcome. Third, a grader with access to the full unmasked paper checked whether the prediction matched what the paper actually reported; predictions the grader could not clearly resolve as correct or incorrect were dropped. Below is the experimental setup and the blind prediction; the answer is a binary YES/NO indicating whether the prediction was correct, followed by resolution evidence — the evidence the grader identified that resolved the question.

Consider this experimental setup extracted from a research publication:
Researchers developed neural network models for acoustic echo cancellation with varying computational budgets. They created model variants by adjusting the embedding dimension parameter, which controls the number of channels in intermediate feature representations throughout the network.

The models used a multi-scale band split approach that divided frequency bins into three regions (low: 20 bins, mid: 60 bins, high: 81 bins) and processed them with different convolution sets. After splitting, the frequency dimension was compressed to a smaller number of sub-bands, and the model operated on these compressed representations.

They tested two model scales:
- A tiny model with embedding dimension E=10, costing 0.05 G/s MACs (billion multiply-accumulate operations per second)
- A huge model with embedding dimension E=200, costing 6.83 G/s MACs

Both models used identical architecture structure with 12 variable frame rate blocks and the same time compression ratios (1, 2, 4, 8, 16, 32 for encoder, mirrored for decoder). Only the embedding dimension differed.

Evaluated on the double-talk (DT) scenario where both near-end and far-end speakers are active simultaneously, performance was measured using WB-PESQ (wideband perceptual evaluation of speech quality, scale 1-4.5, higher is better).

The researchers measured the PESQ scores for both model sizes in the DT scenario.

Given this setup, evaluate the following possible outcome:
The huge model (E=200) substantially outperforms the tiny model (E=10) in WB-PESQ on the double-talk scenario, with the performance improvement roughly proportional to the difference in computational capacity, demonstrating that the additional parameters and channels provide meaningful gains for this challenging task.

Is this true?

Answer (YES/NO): NO